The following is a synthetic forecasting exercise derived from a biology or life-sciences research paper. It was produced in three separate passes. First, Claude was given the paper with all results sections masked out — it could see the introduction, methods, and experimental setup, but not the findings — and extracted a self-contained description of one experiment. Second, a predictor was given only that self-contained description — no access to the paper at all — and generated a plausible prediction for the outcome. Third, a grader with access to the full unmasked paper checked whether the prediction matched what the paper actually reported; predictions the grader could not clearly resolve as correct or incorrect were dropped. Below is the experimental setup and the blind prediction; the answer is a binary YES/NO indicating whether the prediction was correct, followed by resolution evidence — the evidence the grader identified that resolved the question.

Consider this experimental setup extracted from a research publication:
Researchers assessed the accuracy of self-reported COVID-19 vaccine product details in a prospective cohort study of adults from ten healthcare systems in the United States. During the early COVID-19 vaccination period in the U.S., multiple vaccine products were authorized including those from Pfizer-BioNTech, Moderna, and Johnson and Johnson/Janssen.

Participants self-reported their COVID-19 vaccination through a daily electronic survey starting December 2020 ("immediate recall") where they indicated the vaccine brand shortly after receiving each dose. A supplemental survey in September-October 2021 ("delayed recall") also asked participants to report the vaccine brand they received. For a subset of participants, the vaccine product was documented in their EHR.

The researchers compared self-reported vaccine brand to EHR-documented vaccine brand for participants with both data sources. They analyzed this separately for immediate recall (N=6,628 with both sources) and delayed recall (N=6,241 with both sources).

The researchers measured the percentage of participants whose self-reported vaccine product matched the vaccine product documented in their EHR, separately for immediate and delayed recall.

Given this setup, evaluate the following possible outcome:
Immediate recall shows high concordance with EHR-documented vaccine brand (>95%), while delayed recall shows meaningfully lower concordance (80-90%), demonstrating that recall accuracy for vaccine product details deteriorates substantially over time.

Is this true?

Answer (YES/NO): NO